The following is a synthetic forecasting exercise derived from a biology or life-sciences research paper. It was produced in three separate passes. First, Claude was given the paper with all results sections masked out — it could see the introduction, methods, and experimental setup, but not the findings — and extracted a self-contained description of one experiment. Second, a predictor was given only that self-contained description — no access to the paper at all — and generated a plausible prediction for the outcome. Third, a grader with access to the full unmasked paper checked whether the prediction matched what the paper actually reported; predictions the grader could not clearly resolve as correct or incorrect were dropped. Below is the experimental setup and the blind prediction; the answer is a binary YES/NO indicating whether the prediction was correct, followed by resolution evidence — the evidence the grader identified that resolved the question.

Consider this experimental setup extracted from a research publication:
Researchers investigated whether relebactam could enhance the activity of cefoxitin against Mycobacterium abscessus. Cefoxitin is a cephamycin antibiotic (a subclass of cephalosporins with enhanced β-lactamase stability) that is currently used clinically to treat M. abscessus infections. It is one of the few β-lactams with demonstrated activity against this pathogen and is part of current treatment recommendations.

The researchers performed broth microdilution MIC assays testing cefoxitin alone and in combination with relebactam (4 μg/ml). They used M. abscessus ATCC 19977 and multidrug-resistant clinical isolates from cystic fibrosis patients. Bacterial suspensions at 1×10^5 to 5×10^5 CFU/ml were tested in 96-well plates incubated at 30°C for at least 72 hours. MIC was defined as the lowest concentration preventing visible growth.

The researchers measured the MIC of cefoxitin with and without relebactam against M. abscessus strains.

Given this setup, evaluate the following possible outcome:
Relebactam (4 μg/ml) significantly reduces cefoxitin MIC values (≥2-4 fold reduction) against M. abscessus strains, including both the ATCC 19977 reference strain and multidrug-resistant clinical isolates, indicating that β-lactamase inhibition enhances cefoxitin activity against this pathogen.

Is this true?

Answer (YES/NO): NO